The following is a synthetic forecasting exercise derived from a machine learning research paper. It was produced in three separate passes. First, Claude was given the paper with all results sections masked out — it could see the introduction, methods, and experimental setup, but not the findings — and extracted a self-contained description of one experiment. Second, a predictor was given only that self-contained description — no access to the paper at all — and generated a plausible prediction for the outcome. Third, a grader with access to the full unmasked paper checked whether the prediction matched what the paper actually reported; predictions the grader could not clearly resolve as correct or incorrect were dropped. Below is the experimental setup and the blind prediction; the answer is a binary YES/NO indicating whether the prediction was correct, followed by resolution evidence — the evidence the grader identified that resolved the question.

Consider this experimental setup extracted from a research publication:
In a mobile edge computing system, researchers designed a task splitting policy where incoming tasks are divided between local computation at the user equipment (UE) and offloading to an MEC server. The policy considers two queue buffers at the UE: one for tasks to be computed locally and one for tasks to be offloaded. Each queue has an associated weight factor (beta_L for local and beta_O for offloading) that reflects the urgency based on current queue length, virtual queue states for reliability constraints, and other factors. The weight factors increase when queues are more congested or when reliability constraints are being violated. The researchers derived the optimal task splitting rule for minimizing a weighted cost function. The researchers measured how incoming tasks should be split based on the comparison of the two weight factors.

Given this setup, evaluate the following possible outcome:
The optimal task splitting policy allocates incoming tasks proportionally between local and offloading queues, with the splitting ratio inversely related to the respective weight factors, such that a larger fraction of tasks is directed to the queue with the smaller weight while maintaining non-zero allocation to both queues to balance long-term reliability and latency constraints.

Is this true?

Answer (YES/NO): NO